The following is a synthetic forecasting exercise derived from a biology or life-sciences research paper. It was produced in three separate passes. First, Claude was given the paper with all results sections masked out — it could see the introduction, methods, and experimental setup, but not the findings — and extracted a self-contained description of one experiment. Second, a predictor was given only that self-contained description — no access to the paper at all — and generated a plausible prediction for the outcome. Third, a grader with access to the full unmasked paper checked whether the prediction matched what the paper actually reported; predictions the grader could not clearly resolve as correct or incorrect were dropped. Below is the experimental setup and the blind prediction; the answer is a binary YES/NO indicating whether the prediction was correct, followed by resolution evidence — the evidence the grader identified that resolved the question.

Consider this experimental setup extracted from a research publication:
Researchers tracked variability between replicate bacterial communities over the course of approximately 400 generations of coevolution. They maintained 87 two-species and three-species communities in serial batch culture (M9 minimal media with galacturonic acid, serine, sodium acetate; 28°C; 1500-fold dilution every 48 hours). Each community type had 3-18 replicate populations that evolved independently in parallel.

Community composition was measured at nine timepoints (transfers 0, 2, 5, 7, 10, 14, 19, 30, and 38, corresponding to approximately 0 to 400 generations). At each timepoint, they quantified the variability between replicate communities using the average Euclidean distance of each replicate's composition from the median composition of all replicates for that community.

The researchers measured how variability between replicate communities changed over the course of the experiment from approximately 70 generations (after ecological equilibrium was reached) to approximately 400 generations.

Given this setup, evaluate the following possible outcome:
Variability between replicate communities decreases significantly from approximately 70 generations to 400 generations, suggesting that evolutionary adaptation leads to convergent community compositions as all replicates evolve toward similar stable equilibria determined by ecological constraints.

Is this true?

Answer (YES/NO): NO